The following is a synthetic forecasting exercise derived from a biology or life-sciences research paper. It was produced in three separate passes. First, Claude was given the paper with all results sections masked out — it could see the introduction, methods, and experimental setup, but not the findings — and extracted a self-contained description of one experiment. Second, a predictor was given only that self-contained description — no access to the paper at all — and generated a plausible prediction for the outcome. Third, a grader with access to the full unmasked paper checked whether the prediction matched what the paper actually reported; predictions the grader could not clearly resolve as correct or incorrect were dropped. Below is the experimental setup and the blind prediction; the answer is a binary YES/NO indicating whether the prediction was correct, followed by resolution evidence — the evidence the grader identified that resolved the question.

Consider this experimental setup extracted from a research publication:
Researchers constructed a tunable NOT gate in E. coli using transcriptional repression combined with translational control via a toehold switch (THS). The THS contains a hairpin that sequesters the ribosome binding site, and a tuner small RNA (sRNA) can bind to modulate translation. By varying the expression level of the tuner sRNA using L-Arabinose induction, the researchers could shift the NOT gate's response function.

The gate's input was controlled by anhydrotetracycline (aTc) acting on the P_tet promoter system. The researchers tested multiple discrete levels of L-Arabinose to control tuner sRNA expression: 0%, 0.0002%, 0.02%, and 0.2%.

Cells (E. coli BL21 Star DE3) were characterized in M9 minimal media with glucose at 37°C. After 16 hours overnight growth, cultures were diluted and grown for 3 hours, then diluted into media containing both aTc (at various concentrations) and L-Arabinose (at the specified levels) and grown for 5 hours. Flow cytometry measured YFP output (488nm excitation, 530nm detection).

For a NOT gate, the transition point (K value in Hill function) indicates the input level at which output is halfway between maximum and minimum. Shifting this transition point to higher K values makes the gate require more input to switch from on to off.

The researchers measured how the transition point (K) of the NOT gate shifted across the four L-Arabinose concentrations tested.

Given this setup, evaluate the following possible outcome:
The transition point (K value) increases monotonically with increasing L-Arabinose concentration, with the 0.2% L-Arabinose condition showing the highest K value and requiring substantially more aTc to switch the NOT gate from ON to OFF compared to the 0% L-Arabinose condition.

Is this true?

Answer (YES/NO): NO